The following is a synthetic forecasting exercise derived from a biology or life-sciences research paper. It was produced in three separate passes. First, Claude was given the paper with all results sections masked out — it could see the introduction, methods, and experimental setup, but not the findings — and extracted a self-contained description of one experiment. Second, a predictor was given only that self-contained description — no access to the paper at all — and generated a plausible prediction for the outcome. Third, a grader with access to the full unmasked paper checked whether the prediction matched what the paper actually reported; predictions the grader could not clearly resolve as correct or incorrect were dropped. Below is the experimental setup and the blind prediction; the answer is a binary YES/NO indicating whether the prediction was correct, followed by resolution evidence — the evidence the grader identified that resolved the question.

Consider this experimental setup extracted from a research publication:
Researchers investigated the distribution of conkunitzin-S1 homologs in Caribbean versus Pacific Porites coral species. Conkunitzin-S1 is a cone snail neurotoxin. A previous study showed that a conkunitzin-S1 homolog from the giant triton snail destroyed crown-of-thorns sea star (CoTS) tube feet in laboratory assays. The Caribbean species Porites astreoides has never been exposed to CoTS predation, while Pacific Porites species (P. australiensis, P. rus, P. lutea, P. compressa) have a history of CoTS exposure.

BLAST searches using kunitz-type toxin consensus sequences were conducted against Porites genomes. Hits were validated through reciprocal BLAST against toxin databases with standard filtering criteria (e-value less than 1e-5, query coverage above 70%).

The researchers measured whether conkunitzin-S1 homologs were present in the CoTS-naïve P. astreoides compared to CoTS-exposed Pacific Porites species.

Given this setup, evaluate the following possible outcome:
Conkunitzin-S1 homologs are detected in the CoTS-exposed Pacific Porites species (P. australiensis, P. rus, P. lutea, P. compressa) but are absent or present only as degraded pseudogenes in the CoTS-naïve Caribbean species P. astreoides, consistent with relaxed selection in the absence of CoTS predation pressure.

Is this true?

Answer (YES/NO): NO